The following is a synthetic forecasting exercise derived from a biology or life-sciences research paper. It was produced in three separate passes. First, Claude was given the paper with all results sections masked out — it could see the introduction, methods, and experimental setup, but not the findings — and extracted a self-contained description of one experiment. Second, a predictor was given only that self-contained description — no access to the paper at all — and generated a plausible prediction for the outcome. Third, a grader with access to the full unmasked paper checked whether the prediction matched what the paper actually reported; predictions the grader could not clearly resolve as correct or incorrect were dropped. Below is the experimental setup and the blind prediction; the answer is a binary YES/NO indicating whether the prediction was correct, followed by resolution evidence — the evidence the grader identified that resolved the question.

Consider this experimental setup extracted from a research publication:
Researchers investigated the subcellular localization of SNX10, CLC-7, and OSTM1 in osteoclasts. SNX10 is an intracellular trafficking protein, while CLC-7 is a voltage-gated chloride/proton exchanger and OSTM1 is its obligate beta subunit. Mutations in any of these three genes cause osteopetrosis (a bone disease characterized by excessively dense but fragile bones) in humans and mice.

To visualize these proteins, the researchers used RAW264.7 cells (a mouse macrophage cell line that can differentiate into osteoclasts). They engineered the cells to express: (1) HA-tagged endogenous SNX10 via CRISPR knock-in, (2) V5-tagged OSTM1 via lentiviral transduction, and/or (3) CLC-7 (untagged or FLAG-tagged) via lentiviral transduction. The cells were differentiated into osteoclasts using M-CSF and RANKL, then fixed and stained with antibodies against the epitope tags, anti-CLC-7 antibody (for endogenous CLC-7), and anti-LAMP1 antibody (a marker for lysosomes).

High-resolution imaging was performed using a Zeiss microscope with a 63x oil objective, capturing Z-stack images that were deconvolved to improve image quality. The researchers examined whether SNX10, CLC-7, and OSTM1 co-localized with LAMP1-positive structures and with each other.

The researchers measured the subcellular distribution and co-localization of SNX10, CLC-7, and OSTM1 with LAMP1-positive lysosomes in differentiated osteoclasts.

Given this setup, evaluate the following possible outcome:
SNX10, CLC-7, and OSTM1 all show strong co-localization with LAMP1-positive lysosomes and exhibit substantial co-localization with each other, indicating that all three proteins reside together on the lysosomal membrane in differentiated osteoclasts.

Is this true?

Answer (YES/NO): NO